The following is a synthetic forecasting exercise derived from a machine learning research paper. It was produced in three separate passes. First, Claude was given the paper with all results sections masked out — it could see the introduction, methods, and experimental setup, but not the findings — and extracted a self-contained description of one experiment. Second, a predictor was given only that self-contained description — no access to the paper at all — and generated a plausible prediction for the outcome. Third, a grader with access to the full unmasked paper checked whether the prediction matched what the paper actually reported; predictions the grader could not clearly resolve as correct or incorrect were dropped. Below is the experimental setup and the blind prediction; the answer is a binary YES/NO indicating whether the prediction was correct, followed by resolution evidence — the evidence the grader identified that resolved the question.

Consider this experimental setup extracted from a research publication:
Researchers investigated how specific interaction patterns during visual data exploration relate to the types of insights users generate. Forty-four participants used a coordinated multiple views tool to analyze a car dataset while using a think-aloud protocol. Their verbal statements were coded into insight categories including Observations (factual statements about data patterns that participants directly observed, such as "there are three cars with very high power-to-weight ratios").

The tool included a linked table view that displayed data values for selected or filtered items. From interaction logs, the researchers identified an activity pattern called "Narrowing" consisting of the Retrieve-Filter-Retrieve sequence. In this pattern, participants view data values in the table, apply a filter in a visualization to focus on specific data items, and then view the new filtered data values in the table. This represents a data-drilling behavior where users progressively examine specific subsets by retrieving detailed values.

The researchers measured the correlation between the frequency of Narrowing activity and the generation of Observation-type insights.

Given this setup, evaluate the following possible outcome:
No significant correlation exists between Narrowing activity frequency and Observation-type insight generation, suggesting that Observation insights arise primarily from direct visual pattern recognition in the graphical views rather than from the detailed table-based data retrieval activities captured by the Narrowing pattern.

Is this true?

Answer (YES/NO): NO